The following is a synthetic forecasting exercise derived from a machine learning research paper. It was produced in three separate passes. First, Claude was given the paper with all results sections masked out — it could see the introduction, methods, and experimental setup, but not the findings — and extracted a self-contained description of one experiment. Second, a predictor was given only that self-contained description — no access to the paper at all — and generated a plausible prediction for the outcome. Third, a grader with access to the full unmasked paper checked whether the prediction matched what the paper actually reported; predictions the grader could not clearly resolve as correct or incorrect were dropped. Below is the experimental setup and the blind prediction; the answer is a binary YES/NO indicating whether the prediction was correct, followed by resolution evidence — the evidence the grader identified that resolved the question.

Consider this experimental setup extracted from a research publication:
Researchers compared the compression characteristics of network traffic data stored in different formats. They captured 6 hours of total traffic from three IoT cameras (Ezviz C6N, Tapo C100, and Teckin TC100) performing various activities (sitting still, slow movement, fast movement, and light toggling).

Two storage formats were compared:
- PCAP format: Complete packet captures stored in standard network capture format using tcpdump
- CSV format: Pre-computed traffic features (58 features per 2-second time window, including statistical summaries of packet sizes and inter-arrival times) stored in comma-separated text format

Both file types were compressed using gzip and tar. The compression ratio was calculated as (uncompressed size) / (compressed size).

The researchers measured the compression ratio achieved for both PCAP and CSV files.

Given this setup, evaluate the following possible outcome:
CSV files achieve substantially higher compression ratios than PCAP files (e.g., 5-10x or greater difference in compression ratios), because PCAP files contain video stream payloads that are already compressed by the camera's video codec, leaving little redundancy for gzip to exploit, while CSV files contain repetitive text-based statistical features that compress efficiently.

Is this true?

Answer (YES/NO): NO